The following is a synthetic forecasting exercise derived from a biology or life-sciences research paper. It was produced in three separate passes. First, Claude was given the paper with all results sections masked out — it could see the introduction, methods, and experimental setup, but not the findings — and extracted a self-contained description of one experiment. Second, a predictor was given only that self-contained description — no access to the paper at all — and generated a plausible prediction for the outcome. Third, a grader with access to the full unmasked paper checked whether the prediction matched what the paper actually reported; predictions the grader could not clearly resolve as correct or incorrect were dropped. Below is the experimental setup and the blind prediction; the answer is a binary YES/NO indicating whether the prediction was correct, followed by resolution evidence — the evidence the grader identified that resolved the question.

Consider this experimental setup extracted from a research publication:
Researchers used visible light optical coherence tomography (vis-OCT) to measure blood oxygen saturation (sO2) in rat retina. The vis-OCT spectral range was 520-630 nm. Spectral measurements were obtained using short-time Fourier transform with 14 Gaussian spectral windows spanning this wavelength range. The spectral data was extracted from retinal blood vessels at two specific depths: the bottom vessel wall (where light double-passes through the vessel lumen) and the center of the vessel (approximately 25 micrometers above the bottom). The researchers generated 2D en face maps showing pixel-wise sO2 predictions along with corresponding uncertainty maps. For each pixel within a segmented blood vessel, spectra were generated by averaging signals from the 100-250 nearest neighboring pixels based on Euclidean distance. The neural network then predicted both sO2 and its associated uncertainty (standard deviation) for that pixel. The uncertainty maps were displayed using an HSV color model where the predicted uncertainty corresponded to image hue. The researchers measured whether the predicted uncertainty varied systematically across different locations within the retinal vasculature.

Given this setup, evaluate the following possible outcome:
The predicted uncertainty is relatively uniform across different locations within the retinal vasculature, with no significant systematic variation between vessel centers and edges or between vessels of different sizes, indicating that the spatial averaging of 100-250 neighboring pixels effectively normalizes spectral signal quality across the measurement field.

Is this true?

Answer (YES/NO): NO